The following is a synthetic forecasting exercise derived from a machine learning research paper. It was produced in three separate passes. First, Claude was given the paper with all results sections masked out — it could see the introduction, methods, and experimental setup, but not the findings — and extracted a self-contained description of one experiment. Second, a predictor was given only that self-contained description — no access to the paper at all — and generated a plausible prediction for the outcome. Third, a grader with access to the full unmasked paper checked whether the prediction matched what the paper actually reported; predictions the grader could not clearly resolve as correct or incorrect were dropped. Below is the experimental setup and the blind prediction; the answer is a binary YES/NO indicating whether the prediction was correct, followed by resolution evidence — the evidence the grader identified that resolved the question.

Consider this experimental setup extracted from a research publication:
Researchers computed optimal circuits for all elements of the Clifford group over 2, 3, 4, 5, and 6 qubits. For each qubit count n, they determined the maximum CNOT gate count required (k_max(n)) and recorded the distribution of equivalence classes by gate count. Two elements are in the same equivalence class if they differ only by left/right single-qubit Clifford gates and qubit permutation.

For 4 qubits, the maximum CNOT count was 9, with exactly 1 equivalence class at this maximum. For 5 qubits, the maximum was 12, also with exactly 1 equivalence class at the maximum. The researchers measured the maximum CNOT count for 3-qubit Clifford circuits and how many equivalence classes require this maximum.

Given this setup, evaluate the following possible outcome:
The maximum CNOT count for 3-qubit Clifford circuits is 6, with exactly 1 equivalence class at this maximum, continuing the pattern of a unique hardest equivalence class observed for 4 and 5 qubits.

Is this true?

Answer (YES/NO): YES